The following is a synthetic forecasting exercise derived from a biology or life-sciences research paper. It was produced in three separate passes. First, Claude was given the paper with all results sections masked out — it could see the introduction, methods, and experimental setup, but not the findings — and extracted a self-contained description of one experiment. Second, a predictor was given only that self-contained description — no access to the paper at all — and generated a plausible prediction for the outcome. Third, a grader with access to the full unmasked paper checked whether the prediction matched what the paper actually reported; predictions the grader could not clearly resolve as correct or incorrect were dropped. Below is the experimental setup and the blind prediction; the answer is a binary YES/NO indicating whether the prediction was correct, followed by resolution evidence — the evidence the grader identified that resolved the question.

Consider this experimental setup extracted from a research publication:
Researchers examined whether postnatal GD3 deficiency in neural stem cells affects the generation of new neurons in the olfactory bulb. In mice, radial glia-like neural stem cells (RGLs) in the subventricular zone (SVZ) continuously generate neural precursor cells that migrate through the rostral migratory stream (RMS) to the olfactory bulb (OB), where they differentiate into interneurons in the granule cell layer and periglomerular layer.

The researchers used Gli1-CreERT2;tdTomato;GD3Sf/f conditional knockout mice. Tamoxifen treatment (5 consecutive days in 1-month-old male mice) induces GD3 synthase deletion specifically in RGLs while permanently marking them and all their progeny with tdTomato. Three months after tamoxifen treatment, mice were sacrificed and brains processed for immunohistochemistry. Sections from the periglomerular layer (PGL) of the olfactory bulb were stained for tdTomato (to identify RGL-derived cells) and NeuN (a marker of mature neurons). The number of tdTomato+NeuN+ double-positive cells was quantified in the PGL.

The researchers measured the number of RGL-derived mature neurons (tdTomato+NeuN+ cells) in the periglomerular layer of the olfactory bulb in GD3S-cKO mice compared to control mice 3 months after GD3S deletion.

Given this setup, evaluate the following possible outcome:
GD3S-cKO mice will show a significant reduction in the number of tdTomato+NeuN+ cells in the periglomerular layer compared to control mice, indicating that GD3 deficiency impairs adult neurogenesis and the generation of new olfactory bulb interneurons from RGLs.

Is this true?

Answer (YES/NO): YES